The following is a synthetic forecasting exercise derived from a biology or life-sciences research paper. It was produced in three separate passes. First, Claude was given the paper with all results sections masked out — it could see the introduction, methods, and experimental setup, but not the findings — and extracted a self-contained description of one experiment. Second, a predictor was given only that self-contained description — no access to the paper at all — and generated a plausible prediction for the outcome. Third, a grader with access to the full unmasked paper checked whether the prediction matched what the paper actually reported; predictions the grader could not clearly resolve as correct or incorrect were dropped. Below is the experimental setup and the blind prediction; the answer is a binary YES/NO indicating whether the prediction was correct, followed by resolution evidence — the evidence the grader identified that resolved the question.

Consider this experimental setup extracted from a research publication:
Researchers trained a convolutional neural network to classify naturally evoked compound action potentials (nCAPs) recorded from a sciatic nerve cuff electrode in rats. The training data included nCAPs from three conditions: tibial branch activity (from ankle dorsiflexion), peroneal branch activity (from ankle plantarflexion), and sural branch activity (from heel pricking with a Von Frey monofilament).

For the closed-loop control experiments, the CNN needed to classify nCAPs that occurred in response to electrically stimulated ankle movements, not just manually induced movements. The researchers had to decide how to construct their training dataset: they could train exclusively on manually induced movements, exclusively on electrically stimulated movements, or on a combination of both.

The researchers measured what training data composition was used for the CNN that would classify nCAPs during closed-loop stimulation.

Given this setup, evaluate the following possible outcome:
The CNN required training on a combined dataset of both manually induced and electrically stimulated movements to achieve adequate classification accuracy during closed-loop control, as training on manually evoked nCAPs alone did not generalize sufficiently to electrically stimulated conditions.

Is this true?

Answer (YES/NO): NO